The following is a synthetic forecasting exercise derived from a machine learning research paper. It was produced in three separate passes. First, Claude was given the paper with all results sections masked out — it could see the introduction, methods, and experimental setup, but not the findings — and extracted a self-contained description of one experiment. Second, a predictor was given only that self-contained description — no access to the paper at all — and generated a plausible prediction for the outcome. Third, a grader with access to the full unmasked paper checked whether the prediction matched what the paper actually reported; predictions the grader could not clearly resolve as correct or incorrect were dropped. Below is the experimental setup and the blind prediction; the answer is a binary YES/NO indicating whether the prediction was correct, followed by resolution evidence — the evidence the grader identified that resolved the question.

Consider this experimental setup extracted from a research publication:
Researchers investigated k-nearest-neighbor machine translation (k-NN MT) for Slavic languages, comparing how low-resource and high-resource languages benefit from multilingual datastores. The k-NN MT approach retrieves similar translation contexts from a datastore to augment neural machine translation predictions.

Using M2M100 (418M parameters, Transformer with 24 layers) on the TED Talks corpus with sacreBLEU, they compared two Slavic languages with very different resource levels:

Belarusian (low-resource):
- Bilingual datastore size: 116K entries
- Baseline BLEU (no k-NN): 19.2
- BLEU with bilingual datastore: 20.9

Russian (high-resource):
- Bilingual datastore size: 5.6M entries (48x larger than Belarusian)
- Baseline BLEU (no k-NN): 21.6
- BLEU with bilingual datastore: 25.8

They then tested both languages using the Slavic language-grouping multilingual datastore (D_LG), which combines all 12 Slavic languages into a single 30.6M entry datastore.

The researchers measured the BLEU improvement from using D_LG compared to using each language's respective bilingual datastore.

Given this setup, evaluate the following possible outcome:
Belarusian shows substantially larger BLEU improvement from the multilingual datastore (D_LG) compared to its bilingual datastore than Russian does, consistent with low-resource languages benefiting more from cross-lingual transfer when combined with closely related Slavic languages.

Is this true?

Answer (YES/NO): YES